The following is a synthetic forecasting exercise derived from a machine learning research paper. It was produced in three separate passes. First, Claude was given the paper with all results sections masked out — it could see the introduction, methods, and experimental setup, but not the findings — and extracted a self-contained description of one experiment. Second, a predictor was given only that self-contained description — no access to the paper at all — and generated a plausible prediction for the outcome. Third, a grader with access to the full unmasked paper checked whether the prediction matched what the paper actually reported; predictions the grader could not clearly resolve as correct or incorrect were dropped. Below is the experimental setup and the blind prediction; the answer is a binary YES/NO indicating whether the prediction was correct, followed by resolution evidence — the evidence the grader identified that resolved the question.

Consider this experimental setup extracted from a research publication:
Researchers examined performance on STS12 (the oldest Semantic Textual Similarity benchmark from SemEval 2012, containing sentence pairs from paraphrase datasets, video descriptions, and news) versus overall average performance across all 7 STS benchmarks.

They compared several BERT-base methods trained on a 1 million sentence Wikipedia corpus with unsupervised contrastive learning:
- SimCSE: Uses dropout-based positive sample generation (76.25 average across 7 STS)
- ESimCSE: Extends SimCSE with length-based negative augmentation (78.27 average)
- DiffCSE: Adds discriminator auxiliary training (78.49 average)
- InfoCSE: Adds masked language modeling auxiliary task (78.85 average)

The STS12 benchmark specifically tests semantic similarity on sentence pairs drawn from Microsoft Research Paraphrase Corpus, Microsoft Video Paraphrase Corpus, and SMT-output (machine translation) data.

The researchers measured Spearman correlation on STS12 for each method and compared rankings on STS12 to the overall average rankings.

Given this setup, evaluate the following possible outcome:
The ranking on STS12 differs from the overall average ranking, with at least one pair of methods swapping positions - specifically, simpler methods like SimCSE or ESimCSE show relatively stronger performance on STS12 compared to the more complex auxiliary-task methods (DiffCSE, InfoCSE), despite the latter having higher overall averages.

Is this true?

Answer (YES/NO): YES